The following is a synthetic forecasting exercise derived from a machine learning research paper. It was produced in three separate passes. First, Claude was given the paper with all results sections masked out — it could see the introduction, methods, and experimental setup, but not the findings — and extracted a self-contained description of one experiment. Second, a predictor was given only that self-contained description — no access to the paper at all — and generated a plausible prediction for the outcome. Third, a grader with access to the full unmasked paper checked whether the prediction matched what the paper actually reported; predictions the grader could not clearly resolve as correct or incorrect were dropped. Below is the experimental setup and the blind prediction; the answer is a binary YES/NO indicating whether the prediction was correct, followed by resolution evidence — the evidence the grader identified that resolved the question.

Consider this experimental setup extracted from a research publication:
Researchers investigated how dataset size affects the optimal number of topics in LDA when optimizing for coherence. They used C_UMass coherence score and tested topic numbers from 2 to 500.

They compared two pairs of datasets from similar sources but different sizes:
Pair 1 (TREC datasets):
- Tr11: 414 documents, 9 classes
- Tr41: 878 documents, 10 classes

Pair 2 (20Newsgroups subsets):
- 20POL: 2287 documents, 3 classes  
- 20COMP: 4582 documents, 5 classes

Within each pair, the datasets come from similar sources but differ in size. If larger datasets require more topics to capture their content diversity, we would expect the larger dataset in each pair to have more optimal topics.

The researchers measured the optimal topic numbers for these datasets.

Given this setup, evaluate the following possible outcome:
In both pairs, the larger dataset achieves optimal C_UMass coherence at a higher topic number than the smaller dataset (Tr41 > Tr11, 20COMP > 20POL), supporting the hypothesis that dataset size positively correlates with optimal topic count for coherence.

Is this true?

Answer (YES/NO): NO